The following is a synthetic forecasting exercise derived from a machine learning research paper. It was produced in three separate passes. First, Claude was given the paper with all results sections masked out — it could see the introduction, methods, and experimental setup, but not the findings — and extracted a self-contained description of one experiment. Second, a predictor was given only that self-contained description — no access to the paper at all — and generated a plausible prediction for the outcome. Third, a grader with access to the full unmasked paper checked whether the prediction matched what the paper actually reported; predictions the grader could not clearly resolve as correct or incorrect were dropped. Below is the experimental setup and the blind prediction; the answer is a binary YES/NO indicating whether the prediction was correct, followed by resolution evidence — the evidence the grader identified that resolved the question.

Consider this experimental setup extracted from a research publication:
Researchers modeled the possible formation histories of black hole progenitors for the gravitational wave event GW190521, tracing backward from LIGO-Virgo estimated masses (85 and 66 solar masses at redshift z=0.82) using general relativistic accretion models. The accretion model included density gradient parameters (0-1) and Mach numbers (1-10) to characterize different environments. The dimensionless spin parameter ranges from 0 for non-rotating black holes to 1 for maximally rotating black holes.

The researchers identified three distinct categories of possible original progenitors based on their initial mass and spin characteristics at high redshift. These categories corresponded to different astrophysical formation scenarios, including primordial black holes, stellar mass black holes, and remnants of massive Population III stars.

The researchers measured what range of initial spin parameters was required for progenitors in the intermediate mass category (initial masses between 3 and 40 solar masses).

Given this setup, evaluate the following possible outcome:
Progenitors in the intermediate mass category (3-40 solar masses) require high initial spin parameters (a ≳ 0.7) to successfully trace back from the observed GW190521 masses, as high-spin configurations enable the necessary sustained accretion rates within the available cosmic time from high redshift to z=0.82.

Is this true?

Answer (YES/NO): NO